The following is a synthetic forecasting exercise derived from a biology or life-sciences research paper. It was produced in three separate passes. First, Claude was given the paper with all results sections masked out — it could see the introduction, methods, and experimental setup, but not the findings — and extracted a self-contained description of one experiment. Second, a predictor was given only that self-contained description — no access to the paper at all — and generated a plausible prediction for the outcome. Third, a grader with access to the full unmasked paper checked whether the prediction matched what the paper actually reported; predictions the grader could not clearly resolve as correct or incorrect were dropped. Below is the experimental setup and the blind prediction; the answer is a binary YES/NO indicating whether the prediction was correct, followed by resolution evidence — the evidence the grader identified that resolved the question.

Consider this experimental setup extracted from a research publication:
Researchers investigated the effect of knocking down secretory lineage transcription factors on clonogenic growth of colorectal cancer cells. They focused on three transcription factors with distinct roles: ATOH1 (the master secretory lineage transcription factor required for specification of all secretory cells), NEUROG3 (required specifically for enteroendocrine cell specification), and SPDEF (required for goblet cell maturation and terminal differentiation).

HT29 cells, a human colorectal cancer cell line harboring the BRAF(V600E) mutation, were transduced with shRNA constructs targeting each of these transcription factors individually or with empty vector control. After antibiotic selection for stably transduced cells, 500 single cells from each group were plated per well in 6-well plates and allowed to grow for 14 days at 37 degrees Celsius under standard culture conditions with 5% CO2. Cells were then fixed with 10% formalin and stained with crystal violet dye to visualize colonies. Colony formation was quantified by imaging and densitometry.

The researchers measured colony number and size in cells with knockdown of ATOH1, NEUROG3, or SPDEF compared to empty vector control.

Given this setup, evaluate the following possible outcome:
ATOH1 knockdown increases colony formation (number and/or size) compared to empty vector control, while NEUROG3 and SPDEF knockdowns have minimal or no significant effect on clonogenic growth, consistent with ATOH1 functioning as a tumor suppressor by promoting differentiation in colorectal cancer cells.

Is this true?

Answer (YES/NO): NO